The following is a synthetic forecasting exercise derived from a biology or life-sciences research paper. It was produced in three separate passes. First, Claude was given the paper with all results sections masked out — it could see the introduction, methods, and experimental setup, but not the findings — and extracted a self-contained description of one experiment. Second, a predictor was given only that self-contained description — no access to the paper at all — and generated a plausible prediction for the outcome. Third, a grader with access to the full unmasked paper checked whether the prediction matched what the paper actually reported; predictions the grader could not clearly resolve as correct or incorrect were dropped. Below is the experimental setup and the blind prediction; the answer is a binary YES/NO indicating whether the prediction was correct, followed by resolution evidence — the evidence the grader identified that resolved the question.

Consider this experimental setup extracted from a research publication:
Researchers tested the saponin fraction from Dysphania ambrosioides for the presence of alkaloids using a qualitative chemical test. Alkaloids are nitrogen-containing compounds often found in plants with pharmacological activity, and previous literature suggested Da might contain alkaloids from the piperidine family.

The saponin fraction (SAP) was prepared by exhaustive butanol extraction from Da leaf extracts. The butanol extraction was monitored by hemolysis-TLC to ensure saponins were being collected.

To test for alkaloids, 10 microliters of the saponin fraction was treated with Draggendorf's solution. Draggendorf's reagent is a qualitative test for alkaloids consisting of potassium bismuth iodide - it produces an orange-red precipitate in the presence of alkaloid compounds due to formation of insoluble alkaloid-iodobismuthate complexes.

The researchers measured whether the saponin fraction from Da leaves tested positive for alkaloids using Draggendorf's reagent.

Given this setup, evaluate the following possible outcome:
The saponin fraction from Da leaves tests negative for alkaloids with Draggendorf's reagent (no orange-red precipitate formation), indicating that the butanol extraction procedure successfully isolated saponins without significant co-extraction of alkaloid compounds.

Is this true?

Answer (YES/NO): NO